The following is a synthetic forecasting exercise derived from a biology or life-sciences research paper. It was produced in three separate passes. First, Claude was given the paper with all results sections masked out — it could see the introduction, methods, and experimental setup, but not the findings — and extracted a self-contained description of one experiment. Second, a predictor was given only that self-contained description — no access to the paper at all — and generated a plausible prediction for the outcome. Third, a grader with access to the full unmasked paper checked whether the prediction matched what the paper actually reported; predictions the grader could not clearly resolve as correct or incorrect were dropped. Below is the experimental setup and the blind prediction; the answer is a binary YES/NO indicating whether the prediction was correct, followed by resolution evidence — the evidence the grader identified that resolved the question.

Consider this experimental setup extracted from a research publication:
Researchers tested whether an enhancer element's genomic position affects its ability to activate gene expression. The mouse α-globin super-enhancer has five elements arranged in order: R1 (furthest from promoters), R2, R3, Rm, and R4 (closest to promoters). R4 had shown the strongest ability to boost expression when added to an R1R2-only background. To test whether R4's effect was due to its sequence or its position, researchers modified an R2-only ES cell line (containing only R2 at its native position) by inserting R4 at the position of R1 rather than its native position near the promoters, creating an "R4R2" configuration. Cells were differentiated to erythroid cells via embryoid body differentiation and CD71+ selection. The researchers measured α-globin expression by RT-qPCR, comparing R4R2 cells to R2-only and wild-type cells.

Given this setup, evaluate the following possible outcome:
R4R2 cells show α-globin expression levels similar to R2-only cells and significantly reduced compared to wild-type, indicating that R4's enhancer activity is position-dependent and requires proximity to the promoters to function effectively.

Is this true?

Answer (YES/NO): YES